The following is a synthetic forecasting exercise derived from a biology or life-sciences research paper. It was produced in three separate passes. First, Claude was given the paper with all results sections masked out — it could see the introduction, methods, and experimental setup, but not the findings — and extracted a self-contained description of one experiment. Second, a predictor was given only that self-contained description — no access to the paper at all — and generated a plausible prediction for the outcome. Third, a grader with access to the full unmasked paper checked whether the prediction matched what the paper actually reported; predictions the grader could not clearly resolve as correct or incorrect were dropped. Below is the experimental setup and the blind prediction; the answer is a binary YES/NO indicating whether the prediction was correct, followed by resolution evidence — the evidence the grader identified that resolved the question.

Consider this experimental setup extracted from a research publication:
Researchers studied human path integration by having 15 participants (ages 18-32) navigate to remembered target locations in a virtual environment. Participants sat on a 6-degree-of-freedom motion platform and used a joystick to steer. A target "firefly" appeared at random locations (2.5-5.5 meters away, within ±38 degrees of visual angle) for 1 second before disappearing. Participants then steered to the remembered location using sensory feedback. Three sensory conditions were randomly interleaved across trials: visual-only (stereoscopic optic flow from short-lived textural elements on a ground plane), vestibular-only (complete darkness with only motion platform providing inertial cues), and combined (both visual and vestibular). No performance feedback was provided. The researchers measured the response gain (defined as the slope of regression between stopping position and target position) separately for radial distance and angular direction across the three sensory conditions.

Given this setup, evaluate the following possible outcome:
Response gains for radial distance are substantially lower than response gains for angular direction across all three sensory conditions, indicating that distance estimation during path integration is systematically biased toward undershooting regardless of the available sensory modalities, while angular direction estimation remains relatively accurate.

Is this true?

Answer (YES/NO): NO